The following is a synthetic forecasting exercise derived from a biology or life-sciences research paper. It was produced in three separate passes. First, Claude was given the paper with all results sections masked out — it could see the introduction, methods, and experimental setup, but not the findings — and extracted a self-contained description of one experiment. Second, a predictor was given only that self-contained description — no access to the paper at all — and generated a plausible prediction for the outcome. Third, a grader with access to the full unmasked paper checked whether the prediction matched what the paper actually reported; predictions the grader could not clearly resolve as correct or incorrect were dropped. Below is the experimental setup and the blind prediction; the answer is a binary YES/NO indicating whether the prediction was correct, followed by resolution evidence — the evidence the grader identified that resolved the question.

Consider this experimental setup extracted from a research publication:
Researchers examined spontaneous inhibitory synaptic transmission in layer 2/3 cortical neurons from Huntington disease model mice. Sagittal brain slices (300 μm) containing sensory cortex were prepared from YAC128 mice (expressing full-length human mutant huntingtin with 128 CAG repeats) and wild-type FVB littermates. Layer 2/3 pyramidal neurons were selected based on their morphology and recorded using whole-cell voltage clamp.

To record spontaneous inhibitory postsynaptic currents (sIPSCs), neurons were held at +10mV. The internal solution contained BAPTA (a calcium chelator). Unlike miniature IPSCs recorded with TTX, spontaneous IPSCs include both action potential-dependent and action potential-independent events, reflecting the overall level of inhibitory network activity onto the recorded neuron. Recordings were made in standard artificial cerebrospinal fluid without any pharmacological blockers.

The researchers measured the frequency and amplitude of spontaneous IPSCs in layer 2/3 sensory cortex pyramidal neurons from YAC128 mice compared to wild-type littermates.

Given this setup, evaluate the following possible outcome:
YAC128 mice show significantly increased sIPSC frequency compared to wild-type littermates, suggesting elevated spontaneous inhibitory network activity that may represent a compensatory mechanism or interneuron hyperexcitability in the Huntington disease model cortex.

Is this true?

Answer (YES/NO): NO